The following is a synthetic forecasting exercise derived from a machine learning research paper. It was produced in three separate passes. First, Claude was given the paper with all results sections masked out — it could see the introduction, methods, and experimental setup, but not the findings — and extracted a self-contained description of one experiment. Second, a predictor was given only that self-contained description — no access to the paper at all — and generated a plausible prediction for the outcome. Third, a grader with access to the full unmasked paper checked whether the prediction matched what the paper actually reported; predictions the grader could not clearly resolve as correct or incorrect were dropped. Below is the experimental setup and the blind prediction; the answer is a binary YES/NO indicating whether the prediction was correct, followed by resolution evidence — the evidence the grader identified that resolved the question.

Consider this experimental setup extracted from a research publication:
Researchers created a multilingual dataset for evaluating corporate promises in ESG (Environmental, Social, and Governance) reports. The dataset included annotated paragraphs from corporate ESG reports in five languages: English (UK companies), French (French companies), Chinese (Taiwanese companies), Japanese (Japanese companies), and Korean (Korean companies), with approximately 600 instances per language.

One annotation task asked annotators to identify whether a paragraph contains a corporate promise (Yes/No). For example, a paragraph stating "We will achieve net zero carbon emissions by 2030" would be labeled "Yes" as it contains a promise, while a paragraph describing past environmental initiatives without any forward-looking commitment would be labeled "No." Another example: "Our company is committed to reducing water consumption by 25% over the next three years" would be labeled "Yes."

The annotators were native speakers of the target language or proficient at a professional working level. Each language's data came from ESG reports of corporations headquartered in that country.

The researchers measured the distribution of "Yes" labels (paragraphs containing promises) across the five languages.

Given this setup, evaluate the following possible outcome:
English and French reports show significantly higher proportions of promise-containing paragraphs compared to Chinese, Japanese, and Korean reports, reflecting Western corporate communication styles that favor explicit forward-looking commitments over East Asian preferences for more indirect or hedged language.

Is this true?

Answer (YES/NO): NO